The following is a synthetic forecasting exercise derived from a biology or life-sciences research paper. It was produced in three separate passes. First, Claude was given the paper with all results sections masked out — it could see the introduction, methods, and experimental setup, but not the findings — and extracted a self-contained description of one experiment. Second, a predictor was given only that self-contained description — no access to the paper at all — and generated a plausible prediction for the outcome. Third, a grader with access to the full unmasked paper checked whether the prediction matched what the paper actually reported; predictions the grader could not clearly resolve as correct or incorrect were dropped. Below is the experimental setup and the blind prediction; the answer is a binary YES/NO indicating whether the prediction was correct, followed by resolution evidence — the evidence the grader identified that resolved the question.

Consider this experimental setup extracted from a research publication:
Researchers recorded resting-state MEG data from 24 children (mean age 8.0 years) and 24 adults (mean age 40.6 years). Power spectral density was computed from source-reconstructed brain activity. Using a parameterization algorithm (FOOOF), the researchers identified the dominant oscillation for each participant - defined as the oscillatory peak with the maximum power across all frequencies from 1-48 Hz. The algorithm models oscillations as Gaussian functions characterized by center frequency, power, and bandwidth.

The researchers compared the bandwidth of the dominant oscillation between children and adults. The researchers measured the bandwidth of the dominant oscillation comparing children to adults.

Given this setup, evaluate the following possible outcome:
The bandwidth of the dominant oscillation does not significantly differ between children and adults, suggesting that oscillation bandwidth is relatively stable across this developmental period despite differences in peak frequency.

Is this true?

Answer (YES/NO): NO